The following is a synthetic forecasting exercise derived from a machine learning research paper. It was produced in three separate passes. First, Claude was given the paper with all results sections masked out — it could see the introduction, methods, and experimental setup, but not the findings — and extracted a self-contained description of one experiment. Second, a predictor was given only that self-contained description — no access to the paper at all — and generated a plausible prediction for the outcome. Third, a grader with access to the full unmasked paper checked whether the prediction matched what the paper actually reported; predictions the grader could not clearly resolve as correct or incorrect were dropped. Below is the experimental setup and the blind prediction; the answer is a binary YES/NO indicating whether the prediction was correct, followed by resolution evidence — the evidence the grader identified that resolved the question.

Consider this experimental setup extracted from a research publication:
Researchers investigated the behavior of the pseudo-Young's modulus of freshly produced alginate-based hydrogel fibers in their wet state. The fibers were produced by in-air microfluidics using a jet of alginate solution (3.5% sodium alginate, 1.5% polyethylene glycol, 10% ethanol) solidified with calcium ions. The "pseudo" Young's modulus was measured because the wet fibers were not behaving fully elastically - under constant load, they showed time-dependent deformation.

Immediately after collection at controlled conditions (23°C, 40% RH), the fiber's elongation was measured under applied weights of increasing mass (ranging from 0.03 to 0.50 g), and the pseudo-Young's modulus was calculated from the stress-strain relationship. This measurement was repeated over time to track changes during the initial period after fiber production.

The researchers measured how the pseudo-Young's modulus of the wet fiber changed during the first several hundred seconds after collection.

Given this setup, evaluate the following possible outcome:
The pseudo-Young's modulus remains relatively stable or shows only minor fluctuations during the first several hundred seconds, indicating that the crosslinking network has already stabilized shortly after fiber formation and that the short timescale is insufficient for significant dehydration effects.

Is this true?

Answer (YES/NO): NO